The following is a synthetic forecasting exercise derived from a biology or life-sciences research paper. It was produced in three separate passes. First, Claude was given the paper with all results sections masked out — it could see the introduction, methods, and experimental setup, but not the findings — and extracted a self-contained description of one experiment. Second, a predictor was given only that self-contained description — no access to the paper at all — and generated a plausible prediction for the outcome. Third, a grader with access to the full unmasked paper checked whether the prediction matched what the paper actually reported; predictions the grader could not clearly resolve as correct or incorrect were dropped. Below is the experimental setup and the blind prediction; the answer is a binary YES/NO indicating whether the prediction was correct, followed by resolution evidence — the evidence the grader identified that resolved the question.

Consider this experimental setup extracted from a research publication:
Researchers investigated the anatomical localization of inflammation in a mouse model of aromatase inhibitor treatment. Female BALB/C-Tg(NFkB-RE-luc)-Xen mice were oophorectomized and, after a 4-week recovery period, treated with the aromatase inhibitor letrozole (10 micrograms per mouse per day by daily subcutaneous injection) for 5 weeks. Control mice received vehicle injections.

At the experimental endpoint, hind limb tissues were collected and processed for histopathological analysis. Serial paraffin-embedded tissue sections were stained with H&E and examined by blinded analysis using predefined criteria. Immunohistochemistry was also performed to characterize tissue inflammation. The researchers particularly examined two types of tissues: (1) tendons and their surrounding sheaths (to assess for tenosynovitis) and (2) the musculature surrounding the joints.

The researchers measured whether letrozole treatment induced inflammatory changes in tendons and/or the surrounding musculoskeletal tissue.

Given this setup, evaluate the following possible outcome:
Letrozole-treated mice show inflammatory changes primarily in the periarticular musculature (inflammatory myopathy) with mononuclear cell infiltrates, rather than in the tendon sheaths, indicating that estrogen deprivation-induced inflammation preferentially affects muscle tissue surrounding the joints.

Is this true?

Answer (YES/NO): NO